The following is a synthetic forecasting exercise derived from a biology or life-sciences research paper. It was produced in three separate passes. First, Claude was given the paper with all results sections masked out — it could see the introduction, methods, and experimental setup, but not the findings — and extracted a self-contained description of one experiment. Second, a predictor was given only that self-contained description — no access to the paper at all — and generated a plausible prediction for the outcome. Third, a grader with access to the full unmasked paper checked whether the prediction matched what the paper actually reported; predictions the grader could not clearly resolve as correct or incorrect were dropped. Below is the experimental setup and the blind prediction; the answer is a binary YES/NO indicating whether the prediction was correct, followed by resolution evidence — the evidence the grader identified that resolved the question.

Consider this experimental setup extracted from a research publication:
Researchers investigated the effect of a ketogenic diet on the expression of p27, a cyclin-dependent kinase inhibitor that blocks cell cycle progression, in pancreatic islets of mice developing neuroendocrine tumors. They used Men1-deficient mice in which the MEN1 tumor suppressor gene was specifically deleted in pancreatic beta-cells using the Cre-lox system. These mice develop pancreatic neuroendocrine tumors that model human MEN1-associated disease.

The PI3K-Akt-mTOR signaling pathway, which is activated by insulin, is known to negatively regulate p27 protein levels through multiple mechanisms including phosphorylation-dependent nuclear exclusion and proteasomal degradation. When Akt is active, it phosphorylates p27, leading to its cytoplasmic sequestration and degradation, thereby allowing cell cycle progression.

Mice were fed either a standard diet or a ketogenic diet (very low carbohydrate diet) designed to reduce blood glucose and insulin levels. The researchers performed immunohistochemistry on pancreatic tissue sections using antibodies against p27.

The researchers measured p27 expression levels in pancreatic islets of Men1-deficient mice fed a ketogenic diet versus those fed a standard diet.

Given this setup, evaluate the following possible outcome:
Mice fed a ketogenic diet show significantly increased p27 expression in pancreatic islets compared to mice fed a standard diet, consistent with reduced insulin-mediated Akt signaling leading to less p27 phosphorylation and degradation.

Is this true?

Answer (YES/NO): YES